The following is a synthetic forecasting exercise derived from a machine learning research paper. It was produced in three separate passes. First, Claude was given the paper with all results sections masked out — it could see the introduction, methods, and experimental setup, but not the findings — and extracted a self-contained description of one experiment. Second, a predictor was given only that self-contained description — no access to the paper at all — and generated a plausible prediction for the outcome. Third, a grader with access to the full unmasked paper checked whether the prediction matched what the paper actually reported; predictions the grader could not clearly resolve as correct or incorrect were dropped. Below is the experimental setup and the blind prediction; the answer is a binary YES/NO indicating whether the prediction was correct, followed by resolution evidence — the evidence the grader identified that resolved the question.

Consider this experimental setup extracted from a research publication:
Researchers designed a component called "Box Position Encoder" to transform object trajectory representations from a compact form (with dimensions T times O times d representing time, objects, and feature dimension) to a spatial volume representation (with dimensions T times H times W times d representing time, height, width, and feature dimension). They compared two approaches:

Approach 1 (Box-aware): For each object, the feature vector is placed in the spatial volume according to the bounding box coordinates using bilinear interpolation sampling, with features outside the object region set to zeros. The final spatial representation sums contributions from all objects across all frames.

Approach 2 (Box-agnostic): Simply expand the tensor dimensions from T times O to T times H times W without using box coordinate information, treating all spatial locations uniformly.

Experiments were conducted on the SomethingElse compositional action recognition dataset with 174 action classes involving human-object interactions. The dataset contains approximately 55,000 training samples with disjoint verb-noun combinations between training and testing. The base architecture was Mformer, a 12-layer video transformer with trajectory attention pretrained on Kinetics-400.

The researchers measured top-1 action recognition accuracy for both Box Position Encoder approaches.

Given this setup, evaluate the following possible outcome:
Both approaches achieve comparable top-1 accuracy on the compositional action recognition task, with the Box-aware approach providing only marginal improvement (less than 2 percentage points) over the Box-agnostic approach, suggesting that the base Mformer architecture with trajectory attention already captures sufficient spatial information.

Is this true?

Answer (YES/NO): YES